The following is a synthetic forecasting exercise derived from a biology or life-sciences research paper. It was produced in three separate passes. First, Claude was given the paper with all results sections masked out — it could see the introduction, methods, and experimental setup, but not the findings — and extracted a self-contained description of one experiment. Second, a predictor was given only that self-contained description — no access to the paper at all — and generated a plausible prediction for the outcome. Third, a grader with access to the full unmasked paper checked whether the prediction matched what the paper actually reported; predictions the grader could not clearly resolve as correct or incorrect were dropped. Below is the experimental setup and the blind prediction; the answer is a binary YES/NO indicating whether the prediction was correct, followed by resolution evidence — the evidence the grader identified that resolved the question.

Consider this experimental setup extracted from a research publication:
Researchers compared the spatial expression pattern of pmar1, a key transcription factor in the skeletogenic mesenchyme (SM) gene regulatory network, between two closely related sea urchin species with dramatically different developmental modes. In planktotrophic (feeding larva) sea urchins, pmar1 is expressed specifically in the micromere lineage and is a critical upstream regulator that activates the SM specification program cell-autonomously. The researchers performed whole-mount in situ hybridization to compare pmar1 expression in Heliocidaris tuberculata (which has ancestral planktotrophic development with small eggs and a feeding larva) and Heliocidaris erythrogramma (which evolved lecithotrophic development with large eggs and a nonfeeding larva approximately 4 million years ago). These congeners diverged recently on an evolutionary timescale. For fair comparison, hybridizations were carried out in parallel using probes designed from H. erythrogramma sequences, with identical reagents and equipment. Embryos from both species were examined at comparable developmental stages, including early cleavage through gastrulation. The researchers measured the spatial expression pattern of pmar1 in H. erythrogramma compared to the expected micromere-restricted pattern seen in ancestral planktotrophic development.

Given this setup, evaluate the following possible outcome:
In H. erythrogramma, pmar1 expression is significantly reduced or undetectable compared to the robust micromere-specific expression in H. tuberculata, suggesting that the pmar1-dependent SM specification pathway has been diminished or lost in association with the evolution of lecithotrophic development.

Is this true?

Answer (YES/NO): YES